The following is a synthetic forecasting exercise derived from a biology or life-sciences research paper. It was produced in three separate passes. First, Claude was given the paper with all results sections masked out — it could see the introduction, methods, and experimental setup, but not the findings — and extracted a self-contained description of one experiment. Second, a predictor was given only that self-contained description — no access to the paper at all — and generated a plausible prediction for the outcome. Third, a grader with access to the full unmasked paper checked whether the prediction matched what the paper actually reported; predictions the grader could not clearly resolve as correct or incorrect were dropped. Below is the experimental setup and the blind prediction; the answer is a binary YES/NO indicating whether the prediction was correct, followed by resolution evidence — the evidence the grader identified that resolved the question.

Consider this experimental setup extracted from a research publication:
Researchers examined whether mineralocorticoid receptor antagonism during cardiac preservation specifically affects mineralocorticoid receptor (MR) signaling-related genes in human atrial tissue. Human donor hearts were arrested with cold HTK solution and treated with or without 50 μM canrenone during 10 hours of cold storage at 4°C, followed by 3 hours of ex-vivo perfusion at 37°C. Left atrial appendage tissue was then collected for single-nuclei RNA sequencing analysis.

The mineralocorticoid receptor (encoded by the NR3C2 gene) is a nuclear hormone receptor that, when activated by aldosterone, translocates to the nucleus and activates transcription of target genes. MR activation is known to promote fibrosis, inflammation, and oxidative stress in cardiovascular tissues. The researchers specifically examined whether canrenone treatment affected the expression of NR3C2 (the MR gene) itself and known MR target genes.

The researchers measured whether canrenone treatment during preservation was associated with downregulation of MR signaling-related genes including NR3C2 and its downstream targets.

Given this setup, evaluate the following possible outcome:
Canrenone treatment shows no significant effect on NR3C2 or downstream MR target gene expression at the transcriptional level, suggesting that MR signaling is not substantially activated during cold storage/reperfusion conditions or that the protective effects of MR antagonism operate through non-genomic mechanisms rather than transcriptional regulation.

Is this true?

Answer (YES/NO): NO